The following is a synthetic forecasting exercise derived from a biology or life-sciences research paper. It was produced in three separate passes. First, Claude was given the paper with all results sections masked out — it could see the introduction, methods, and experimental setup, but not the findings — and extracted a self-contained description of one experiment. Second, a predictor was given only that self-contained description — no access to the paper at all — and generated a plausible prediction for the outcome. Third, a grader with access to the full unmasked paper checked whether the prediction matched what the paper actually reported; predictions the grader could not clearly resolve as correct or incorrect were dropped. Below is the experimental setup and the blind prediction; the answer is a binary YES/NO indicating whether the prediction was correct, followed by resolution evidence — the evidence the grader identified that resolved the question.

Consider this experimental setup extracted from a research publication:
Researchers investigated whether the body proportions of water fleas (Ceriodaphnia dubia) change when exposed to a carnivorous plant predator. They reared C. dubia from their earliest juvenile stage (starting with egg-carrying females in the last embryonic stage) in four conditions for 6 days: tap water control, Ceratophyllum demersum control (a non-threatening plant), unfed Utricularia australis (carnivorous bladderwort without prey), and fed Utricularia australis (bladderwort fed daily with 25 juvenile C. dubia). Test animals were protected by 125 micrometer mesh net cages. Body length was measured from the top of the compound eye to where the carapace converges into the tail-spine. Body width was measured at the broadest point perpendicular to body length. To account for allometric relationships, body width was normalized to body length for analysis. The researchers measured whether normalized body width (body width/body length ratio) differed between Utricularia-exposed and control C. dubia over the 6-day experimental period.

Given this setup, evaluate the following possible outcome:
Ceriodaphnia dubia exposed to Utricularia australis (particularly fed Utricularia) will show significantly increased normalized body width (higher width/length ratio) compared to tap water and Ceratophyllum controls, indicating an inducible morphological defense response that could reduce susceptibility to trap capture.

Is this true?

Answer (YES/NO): NO